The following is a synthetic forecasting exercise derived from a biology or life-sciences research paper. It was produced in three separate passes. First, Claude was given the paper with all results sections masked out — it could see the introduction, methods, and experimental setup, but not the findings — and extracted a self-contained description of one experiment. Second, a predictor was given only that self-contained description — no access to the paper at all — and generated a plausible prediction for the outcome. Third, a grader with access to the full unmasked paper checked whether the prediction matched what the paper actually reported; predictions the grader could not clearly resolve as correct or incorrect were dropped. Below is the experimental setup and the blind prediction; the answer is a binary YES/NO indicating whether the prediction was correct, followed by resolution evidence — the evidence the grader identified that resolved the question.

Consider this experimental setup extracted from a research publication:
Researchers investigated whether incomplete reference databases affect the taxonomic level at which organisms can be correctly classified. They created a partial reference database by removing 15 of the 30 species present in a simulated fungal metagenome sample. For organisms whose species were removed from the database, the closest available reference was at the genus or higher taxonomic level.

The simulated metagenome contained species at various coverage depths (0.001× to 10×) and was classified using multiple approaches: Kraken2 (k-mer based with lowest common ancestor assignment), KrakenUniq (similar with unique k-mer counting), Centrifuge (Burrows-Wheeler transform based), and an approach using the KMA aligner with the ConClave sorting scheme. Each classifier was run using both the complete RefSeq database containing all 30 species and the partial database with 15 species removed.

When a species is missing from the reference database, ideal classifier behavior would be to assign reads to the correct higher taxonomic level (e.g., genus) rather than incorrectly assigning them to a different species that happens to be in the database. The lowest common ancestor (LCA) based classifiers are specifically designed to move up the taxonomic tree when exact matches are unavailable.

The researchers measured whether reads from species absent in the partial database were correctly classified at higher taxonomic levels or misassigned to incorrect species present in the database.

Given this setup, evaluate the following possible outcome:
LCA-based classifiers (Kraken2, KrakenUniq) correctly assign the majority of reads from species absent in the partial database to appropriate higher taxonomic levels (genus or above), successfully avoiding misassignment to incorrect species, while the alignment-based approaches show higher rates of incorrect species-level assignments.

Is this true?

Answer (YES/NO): NO